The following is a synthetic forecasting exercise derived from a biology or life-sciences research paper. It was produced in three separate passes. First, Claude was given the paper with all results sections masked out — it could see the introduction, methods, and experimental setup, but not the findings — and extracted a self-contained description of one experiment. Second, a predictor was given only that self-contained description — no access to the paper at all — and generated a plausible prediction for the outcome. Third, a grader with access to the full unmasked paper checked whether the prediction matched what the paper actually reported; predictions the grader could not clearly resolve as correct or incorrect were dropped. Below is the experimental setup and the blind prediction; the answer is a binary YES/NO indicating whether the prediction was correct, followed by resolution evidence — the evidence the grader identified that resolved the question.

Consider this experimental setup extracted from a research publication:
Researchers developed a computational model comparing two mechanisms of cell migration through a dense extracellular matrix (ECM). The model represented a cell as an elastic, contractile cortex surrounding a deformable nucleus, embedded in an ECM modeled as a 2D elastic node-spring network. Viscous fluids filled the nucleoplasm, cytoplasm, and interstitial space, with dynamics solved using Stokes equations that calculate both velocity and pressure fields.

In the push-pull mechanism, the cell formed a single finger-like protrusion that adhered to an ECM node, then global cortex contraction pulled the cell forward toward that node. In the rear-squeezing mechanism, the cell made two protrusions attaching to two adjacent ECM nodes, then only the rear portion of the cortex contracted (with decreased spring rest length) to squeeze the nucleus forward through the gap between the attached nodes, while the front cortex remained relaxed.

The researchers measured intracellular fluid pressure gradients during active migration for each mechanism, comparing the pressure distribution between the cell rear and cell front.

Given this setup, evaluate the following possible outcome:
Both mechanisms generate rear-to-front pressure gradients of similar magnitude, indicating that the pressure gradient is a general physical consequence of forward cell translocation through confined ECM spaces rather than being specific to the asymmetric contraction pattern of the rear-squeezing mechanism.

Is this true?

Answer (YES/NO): NO